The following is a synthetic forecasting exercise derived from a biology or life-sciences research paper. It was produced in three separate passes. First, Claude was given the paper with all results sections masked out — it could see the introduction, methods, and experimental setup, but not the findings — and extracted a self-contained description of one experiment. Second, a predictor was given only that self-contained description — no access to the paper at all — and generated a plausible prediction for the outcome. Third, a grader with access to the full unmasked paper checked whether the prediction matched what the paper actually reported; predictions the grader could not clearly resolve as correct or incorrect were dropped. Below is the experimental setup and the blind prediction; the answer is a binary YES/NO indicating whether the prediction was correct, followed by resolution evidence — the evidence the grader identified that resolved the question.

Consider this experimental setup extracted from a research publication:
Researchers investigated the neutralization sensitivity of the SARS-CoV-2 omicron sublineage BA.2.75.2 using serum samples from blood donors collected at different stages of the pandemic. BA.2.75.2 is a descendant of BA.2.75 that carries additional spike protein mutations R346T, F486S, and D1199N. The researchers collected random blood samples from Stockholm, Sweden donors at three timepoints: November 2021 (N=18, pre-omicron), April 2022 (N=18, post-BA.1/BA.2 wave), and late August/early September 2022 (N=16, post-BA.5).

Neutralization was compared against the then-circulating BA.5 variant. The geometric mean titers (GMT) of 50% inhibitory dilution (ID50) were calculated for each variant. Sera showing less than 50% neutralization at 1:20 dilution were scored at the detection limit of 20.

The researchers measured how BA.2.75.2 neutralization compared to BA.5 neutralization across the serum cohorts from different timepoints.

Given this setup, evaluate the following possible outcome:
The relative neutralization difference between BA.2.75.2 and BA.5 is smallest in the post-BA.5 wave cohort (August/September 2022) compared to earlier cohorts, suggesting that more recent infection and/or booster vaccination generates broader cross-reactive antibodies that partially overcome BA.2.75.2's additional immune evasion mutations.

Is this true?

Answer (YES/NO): NO